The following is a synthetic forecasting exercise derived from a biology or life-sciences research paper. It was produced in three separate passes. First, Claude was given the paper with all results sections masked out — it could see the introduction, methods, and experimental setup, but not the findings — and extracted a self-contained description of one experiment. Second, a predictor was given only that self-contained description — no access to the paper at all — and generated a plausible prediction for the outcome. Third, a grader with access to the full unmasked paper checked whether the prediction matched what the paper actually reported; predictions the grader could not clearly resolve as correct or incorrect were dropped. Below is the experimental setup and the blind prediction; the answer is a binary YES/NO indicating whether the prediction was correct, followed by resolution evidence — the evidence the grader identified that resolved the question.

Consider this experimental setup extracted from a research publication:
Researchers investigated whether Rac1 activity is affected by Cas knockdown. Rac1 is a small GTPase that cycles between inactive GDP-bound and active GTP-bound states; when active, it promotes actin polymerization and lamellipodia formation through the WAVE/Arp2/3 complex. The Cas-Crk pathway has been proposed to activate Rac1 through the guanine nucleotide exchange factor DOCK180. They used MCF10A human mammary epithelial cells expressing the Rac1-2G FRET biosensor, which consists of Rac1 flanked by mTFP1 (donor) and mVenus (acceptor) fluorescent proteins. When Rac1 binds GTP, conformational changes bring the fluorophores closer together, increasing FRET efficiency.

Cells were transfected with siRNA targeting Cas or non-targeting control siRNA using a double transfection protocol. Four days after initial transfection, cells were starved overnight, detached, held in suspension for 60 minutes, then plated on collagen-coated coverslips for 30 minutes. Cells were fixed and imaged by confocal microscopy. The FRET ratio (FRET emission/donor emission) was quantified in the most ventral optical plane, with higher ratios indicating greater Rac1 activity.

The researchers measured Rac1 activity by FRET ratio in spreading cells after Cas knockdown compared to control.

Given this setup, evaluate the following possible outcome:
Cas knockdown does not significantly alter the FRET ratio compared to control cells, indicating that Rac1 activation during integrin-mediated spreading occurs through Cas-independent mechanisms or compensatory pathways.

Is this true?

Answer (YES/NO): NO